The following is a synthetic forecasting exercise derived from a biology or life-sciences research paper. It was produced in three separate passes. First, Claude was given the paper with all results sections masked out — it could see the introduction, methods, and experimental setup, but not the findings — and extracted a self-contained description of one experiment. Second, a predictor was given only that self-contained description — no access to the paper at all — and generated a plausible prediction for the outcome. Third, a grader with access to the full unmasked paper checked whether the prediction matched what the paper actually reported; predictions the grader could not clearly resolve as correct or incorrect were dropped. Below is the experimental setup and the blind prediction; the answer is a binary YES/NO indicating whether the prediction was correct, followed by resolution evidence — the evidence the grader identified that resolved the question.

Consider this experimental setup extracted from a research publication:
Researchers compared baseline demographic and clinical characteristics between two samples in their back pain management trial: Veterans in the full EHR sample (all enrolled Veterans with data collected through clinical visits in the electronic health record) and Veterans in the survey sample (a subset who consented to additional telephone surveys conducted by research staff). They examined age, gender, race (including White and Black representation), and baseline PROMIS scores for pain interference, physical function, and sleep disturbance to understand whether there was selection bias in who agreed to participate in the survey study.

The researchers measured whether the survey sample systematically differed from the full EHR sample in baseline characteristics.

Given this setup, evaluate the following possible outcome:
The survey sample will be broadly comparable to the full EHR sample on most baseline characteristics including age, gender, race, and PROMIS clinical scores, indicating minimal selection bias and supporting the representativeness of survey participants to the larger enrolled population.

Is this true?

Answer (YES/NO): NO